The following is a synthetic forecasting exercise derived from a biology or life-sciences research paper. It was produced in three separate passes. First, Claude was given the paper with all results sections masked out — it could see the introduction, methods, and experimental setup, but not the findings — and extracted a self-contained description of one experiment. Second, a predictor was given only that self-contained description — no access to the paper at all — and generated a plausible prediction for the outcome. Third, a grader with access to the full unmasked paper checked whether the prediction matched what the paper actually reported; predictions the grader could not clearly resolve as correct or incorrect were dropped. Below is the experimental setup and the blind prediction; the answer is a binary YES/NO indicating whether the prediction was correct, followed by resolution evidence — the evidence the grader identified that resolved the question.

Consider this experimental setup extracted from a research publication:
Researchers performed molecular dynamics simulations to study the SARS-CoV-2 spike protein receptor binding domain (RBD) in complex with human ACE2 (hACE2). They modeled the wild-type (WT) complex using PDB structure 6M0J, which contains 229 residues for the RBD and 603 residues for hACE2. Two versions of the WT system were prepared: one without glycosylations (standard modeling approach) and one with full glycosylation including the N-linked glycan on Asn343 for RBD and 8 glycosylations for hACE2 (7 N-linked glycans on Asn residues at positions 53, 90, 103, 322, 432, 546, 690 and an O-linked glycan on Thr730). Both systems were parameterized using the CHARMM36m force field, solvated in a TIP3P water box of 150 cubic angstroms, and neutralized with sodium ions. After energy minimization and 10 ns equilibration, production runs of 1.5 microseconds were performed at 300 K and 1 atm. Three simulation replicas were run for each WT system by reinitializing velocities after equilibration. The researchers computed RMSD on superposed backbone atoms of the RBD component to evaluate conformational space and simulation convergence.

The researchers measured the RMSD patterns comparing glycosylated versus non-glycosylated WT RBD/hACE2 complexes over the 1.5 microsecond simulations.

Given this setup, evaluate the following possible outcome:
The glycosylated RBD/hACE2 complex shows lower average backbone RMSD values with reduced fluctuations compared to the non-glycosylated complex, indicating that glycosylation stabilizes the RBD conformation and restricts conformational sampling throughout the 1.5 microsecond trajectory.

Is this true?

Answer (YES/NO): NO